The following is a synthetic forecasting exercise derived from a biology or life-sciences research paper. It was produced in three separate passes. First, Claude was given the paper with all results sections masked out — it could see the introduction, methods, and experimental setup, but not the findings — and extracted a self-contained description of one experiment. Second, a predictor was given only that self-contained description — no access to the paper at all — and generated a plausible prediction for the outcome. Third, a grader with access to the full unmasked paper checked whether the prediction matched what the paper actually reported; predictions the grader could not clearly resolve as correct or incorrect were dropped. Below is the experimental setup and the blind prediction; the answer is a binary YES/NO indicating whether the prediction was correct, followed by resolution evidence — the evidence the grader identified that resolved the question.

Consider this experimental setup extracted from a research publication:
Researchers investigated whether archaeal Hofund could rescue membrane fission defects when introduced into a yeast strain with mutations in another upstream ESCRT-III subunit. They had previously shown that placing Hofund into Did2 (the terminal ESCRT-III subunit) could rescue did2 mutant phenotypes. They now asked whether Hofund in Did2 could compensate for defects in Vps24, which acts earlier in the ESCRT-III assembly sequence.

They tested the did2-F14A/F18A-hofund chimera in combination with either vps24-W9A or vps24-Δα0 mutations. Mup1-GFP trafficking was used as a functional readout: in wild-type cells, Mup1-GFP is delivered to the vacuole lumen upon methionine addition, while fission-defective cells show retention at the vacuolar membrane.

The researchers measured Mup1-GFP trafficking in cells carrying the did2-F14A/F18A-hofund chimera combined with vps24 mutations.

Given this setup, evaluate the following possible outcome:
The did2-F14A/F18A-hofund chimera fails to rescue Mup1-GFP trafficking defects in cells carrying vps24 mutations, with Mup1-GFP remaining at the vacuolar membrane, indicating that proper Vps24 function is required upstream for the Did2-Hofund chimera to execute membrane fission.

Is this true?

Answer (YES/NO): YES